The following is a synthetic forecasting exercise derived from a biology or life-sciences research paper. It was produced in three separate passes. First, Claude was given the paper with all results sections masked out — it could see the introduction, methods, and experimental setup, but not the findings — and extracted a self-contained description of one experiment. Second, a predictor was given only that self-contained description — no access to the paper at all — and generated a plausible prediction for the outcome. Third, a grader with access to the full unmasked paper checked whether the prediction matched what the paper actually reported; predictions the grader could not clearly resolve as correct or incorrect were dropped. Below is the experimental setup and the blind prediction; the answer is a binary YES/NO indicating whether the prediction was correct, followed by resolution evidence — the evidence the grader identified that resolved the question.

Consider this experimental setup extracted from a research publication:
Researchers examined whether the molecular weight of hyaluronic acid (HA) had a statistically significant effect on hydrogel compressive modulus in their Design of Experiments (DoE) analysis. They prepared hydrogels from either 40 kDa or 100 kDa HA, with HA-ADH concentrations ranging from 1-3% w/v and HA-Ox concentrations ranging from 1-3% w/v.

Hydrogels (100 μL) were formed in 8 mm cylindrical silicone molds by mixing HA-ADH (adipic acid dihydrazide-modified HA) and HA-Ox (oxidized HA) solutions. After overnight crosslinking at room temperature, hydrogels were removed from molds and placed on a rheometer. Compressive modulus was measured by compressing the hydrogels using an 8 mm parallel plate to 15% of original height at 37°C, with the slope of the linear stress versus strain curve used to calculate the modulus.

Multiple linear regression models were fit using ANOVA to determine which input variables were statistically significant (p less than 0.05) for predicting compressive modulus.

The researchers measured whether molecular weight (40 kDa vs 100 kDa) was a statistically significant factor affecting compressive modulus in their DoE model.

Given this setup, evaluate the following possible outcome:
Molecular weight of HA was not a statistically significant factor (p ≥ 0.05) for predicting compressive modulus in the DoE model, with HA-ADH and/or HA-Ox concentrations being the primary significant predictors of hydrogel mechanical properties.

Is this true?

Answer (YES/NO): NO